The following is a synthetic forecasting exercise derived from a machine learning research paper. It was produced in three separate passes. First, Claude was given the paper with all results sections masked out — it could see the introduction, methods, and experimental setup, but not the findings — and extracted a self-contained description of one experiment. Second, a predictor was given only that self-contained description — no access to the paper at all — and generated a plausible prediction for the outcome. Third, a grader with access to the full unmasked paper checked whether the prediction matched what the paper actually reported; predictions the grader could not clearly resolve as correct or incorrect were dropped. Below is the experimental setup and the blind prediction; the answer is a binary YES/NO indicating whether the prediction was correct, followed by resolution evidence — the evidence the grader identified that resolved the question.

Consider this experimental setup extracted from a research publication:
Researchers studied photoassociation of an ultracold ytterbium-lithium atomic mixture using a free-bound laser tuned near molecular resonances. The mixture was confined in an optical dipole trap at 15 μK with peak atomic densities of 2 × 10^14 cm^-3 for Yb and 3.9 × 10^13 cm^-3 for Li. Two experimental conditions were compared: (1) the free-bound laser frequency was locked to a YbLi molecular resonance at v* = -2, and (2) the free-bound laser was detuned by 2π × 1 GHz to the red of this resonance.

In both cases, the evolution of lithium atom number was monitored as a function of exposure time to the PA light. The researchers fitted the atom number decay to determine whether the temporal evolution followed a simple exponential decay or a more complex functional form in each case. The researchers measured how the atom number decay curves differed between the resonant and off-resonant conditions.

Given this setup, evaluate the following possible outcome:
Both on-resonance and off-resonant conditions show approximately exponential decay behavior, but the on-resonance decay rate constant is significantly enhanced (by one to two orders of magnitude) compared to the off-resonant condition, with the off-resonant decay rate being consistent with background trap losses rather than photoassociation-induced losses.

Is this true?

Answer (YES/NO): NO